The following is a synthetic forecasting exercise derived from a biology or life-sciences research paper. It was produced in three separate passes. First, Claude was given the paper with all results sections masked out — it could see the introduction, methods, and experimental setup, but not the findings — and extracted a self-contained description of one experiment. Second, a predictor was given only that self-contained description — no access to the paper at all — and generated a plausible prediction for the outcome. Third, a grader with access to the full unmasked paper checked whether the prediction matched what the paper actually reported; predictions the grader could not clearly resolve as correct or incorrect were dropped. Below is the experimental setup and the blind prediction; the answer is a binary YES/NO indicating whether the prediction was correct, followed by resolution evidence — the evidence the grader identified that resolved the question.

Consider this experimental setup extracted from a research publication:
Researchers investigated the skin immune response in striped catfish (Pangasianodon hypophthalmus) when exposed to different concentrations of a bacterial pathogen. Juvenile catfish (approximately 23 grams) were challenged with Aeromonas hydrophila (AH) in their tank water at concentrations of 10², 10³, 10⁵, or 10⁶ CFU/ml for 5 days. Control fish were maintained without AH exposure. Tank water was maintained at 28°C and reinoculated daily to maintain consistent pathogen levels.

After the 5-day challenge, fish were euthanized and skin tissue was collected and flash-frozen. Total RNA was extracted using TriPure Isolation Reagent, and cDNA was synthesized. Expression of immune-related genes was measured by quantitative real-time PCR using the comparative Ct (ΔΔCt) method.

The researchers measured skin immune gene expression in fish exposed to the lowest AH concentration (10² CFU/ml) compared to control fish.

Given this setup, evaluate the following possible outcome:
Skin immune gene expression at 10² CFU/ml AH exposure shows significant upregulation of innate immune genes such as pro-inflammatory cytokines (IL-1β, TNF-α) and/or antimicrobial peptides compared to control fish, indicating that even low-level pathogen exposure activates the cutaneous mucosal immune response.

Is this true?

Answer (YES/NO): NO